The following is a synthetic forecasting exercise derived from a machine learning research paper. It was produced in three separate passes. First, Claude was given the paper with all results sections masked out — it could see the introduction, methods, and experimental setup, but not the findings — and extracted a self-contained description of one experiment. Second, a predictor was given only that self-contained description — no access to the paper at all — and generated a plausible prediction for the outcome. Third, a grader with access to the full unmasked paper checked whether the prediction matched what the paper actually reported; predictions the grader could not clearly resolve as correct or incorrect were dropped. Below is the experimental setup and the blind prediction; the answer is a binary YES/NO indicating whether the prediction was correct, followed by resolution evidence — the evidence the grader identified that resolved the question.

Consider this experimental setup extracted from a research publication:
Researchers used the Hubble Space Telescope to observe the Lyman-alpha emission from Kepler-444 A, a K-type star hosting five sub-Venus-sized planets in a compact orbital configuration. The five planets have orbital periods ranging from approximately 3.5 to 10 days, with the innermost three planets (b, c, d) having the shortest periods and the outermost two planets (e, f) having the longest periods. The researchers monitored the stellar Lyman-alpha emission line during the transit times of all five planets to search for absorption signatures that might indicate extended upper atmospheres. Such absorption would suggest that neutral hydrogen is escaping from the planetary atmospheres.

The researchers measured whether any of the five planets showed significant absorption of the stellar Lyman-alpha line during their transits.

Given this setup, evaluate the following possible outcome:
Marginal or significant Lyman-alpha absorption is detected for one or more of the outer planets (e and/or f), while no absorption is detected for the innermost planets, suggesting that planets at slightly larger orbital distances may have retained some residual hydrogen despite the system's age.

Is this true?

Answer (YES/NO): YES